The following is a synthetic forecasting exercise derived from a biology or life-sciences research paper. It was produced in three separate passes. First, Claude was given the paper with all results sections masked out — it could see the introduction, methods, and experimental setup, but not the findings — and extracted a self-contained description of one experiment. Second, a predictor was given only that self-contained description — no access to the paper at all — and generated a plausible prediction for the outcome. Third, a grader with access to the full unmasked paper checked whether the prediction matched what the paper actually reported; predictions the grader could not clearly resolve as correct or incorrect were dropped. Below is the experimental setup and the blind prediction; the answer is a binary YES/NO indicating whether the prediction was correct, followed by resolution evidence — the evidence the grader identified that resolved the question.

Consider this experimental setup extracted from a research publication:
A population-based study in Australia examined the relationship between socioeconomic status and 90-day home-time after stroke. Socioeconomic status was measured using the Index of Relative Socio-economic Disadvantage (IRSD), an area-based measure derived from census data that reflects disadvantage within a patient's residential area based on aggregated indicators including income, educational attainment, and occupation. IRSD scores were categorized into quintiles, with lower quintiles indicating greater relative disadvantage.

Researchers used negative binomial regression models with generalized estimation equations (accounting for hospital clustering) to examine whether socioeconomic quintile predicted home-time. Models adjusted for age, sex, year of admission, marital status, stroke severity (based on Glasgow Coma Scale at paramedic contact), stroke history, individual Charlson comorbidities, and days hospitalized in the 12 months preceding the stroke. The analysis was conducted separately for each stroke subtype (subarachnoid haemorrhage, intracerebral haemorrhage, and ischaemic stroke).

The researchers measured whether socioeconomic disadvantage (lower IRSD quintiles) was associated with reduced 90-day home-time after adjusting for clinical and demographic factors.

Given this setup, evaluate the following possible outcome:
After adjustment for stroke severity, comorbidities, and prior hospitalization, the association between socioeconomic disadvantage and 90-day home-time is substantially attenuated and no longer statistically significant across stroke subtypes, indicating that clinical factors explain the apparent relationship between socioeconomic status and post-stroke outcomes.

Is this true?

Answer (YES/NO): NO